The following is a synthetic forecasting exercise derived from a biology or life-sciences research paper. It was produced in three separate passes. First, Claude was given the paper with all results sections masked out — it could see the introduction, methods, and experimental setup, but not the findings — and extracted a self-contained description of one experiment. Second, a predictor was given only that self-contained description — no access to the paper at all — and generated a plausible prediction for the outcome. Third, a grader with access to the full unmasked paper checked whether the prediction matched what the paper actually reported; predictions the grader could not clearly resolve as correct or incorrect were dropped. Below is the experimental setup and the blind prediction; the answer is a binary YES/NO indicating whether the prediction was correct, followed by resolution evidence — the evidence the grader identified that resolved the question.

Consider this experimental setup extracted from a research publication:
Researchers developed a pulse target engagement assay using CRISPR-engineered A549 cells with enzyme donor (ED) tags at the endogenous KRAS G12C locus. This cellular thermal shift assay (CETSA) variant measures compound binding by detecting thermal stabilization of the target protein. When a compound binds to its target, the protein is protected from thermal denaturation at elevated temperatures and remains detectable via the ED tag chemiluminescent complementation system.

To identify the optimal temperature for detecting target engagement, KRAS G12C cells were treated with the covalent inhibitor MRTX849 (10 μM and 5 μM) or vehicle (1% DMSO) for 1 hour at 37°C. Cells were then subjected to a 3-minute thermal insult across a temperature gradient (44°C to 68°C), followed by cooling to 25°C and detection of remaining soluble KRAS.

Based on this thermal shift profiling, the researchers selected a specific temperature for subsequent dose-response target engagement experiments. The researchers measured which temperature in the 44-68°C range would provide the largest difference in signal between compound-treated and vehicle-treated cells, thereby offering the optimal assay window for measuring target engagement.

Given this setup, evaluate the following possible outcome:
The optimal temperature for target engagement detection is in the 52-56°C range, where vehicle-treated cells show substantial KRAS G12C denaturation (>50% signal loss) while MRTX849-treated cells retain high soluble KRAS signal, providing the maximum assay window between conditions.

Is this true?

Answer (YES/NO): NO